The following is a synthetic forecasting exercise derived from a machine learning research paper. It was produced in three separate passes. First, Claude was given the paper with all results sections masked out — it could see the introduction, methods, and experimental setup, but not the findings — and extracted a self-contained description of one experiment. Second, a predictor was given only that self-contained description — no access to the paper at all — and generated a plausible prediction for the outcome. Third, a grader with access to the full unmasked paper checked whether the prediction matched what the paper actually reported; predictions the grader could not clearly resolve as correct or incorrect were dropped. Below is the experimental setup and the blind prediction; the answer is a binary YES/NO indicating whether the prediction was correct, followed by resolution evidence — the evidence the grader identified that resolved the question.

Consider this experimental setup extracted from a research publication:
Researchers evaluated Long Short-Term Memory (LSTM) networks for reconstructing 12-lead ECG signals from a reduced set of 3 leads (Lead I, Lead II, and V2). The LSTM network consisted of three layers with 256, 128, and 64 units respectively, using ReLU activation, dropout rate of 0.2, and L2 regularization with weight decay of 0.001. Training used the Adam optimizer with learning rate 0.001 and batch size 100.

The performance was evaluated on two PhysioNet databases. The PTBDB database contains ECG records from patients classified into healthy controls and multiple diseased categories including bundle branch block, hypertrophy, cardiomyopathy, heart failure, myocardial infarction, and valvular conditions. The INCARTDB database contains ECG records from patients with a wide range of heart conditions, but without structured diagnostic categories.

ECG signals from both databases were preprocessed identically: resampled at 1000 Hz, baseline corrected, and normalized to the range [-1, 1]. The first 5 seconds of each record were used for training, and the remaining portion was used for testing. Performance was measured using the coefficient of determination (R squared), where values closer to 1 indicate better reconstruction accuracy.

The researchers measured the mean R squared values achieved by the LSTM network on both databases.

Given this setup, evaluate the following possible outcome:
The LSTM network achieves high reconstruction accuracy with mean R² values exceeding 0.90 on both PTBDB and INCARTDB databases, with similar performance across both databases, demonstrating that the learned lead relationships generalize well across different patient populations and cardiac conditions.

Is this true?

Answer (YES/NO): NO